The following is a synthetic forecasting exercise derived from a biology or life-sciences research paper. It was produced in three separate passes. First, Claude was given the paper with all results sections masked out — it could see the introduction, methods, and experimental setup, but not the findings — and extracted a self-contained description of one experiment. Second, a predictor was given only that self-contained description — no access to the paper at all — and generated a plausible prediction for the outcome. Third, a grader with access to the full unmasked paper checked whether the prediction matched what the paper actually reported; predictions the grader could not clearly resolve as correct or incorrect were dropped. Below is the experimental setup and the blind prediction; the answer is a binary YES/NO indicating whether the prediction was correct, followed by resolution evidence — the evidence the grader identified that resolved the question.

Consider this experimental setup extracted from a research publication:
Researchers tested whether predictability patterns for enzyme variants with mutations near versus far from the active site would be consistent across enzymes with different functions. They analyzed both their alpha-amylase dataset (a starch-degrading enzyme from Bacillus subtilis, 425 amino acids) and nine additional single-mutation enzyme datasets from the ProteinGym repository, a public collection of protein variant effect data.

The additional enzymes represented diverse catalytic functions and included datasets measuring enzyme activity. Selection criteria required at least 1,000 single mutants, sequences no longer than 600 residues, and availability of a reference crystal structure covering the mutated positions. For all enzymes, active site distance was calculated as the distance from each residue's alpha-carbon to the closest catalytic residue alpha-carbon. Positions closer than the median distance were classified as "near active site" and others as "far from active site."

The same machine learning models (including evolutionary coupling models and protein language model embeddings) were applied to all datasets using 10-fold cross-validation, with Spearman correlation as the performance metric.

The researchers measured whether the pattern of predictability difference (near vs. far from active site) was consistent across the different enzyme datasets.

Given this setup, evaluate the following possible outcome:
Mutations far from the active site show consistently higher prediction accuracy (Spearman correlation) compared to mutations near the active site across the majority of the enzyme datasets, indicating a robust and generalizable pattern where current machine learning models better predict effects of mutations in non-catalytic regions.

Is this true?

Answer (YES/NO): NO